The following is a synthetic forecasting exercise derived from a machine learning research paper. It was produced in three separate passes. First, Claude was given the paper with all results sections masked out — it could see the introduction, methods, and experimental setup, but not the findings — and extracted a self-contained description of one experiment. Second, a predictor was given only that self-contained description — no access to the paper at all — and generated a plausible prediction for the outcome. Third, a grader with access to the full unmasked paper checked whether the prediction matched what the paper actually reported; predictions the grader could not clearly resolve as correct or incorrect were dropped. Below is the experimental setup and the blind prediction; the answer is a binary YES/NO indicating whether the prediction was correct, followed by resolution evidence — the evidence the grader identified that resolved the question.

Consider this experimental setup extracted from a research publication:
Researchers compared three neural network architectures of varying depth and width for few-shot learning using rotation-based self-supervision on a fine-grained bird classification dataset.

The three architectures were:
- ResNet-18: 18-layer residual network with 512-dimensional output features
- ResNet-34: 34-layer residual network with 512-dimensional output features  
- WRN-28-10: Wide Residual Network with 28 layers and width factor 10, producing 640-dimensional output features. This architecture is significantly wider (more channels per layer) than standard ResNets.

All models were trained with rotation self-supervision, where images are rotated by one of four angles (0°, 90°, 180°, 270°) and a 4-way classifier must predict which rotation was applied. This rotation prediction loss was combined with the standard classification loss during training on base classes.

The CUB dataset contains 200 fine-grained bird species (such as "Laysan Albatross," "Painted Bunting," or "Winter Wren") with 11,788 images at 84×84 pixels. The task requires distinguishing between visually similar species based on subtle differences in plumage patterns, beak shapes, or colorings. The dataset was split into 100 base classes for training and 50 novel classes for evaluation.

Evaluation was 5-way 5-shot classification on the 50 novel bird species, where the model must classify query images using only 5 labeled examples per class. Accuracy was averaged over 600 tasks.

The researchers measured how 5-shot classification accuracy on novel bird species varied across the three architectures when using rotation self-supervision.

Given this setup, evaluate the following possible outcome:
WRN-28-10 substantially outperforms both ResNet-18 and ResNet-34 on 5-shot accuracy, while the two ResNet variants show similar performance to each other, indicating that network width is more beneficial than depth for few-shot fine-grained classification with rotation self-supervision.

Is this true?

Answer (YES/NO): YES